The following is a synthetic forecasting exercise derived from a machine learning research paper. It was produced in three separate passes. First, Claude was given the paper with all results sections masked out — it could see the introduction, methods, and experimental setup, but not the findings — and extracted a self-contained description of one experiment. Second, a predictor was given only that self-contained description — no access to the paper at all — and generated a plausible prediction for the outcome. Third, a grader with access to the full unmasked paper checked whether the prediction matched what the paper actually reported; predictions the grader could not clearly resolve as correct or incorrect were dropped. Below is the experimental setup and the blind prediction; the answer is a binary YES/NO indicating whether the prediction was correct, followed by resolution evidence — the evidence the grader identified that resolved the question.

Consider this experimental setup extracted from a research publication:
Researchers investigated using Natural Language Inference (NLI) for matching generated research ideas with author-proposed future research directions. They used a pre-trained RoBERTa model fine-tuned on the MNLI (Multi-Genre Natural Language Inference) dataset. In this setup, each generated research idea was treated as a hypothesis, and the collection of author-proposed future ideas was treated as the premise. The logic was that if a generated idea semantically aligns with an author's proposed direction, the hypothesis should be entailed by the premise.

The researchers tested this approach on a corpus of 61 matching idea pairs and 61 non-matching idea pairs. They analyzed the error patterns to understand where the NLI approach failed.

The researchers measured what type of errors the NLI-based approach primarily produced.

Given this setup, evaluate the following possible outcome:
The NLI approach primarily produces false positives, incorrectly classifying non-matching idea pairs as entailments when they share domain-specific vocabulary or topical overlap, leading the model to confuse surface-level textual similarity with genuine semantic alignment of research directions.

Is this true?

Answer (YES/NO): NO